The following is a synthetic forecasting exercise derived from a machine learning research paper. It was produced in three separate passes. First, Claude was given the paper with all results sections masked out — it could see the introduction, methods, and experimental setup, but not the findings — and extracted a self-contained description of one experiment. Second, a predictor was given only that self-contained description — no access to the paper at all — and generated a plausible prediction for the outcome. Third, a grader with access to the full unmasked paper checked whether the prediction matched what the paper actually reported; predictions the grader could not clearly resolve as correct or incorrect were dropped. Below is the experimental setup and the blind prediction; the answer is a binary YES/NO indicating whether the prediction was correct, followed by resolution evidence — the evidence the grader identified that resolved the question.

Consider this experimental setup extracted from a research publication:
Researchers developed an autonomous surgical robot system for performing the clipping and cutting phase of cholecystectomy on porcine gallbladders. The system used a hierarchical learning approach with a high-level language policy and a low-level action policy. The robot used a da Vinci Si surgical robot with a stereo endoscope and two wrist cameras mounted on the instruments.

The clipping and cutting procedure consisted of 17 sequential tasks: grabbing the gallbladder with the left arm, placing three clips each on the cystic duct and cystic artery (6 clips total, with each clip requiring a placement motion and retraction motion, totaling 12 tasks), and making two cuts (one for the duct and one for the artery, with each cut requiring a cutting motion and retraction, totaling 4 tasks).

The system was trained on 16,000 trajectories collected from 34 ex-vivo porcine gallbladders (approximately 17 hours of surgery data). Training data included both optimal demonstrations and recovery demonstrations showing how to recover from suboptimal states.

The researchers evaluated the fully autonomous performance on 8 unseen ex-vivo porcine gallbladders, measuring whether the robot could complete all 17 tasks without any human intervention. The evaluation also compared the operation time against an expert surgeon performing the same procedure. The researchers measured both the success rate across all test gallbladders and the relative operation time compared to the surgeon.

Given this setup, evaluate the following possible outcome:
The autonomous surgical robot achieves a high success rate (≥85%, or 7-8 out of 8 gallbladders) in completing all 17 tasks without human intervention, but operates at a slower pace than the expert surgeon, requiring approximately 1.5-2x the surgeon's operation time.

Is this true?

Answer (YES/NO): NO